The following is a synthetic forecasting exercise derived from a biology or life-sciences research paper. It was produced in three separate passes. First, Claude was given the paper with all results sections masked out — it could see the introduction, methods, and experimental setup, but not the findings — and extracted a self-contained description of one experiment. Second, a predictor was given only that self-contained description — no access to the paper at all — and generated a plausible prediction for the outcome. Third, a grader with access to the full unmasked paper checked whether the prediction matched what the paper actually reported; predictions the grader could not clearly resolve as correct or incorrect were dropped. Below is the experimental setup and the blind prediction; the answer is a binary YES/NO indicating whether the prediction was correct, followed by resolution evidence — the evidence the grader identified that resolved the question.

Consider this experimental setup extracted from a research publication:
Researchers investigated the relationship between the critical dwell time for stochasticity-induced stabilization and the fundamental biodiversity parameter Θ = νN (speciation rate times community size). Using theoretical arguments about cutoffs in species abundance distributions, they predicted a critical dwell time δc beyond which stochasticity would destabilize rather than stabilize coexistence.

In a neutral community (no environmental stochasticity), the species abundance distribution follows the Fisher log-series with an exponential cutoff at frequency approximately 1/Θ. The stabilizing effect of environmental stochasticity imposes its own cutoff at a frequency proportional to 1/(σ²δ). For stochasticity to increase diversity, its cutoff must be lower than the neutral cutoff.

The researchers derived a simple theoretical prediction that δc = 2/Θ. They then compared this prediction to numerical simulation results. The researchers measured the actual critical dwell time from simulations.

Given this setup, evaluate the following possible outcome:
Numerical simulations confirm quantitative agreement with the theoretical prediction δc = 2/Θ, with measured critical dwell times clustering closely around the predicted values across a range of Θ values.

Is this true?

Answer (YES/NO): NO